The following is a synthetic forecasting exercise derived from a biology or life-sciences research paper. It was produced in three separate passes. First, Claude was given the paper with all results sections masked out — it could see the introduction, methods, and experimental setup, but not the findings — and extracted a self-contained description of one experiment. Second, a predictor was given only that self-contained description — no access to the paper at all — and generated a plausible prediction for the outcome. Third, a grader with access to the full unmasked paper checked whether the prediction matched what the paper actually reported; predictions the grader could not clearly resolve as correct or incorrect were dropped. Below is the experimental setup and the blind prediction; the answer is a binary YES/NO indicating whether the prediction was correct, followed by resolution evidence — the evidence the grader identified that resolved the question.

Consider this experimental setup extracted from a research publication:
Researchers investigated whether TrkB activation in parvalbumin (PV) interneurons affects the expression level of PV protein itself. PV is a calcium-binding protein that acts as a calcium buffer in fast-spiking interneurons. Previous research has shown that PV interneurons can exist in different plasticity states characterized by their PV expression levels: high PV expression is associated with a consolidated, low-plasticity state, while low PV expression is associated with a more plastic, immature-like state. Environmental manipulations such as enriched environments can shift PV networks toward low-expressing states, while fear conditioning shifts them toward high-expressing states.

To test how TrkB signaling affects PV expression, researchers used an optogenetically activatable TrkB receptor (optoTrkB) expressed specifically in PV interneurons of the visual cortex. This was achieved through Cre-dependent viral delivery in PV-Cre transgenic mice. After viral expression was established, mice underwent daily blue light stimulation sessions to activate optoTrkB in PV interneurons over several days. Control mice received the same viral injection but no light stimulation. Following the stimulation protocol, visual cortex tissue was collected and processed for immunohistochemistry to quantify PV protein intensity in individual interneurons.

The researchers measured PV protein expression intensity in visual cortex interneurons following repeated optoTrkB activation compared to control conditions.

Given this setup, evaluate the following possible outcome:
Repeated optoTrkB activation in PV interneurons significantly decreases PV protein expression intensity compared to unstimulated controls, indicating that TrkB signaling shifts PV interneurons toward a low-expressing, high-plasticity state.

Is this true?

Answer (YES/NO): YES